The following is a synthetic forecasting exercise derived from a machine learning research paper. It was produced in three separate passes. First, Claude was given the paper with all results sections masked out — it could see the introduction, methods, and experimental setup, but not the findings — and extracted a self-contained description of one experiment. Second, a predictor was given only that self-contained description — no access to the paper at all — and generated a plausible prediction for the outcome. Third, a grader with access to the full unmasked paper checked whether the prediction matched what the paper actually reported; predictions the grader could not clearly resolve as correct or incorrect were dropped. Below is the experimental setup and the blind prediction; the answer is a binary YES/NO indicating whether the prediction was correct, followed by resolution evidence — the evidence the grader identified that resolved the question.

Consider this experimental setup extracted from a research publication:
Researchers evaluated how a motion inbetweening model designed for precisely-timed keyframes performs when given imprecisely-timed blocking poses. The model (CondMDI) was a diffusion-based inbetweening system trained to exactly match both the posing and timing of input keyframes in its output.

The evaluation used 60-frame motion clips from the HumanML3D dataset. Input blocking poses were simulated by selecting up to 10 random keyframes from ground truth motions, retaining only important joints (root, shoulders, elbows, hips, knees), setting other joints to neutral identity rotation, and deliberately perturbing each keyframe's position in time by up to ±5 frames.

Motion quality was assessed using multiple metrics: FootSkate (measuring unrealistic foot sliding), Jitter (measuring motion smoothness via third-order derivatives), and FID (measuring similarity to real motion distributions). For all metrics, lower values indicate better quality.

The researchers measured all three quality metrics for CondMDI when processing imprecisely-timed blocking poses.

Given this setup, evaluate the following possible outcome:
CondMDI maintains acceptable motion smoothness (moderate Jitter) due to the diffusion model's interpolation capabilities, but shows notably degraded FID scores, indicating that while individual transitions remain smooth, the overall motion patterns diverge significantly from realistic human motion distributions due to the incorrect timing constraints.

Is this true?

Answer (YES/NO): NO